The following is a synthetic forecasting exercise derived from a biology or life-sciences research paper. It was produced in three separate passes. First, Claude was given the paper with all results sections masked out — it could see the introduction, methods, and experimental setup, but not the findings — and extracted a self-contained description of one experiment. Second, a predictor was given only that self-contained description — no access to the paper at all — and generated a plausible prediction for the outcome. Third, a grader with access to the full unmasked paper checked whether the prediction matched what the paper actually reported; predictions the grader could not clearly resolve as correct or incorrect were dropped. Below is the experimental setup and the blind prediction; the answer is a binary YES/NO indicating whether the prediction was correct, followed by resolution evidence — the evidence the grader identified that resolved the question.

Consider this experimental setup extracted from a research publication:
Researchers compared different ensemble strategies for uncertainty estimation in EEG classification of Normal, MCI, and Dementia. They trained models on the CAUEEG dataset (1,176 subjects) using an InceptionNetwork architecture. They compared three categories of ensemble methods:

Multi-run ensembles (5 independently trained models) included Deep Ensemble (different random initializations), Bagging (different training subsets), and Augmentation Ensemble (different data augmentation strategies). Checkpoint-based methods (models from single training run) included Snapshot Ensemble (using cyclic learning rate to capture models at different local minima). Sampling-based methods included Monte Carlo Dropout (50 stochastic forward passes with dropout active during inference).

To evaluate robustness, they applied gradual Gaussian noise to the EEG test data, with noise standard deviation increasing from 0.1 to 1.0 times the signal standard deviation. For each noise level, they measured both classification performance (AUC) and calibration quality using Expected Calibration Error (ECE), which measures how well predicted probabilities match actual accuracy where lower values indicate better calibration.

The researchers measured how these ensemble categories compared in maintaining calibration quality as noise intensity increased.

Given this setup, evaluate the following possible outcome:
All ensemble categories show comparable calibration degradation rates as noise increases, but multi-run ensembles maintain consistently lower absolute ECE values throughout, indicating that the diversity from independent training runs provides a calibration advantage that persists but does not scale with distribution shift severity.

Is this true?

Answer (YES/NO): NO